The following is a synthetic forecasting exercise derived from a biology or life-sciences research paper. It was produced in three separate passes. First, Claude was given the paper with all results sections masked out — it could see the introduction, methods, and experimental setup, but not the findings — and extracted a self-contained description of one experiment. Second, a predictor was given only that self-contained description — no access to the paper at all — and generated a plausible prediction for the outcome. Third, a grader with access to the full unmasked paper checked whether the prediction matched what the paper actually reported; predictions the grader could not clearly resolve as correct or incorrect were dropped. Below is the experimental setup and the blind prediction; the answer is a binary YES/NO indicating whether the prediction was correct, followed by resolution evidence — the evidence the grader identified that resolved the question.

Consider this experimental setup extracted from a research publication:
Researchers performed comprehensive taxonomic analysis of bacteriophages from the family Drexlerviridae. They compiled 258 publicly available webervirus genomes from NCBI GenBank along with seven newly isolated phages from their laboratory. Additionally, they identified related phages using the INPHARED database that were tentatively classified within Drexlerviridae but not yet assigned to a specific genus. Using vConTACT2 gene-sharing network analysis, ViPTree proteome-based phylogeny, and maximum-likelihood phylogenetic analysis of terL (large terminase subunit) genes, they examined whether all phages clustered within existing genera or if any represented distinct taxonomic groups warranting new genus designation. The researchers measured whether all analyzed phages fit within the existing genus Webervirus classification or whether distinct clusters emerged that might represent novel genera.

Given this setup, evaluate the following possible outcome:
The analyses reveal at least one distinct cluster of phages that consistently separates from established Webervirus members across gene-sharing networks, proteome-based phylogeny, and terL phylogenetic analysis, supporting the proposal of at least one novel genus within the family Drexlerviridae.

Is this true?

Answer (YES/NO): YES